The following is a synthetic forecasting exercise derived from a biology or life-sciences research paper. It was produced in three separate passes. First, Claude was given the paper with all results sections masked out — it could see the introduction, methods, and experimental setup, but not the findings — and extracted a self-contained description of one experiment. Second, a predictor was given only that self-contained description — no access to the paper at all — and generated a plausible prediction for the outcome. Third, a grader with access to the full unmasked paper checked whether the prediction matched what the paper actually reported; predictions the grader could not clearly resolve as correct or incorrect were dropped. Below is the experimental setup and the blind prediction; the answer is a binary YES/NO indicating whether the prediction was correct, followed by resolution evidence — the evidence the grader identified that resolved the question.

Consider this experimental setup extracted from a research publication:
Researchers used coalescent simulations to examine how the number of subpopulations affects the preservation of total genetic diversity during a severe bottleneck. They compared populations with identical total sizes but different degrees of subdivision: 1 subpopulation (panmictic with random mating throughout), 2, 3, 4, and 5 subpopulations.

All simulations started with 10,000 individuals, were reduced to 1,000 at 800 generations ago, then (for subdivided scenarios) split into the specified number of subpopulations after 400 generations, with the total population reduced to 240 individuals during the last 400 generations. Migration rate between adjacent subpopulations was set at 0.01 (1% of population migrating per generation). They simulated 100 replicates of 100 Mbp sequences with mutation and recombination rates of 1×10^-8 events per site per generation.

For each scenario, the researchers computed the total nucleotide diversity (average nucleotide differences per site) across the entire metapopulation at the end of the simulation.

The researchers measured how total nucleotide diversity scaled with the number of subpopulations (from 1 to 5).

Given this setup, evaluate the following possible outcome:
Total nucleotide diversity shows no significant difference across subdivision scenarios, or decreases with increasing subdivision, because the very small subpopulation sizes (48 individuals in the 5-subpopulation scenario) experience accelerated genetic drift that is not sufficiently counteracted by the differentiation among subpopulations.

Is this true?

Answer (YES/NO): NO